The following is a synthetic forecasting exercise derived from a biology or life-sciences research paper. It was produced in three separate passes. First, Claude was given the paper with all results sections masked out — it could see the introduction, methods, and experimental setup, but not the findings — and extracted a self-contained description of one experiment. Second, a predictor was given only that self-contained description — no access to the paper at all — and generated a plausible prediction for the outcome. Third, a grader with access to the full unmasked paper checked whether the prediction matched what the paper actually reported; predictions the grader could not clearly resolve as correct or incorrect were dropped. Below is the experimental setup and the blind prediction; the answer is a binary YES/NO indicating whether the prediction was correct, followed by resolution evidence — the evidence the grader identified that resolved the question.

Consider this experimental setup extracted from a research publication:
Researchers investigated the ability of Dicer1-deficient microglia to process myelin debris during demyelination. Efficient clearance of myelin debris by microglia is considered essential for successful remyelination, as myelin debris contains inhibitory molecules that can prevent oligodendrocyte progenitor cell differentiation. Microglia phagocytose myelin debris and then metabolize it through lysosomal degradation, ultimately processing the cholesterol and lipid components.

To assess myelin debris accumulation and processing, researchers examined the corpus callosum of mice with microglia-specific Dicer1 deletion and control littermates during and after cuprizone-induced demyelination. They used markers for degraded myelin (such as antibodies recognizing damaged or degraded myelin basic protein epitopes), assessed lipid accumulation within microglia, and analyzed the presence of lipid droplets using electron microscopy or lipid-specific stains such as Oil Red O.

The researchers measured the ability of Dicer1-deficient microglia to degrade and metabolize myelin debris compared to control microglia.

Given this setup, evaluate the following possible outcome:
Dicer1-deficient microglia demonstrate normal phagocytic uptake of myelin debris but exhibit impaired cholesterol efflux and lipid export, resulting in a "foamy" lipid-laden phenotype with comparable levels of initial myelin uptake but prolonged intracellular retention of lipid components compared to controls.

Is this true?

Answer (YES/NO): NO